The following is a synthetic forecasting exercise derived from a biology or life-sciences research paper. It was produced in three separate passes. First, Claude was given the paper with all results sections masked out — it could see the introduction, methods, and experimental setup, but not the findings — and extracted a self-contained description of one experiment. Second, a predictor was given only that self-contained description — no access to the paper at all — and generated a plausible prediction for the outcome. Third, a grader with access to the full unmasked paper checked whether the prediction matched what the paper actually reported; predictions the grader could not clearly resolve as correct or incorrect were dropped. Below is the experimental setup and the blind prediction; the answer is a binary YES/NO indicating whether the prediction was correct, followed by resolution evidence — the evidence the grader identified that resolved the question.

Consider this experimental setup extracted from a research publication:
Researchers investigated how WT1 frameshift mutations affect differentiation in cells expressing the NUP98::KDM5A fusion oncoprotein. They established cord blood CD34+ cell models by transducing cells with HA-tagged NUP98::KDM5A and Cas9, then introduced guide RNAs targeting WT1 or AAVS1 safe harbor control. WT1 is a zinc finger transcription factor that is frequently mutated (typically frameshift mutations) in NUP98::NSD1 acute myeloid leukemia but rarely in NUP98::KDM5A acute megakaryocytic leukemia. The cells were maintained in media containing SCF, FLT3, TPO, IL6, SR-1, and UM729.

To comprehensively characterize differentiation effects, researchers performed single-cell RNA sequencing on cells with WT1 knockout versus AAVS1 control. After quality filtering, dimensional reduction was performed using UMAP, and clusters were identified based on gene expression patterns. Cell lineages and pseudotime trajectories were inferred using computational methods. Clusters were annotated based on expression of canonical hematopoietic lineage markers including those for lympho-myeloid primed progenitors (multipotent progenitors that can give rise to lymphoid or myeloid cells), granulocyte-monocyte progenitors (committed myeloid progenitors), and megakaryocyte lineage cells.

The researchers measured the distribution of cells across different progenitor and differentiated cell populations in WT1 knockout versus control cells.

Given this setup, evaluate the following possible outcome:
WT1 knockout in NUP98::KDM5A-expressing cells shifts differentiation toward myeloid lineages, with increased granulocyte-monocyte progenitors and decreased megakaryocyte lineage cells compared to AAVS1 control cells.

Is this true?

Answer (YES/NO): YES